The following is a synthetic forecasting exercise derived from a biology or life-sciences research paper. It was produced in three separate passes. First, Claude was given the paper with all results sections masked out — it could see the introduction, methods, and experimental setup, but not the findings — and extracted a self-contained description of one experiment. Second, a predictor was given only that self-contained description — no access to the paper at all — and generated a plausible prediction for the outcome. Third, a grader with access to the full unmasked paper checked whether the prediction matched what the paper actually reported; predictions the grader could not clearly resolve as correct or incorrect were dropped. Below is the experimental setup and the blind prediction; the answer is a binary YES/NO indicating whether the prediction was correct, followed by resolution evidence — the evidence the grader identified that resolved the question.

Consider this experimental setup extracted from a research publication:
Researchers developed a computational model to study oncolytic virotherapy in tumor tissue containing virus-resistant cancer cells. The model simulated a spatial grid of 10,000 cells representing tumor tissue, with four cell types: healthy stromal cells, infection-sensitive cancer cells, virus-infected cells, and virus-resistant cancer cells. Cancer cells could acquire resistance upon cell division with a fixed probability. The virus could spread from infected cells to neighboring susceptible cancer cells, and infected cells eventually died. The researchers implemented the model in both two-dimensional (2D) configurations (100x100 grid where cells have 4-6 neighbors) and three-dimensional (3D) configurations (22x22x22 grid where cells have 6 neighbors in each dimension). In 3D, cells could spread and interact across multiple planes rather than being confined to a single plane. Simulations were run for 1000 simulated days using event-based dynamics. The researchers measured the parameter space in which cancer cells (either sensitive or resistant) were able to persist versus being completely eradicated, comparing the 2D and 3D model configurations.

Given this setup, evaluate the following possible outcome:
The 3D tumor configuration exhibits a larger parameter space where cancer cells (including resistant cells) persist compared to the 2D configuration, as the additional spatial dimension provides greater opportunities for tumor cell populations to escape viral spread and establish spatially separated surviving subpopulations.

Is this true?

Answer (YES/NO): YES